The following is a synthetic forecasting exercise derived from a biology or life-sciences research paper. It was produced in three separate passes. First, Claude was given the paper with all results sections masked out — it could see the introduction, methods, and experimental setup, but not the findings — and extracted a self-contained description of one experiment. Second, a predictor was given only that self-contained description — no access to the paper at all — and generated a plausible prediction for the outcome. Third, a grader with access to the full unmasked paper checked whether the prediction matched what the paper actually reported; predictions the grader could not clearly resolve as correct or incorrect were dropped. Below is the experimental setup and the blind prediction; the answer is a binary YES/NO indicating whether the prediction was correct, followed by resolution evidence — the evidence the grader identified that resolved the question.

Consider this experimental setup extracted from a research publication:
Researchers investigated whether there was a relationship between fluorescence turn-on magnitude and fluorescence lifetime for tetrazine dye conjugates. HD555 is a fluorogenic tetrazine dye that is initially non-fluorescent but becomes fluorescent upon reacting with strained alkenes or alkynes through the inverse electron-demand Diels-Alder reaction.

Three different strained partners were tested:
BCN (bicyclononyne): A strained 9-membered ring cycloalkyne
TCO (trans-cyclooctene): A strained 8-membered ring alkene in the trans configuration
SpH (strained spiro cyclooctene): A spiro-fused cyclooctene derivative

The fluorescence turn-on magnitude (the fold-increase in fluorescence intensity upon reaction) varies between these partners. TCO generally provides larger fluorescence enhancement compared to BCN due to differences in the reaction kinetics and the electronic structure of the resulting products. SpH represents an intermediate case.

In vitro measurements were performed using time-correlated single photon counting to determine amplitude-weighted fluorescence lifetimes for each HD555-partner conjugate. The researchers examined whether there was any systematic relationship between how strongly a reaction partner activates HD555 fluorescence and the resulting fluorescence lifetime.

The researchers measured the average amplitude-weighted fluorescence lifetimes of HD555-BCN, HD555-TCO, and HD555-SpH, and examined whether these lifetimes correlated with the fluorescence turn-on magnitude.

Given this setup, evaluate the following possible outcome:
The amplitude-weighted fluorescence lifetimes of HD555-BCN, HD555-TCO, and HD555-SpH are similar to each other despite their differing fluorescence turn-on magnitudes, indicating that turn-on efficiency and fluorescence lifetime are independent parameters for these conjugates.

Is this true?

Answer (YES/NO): NO